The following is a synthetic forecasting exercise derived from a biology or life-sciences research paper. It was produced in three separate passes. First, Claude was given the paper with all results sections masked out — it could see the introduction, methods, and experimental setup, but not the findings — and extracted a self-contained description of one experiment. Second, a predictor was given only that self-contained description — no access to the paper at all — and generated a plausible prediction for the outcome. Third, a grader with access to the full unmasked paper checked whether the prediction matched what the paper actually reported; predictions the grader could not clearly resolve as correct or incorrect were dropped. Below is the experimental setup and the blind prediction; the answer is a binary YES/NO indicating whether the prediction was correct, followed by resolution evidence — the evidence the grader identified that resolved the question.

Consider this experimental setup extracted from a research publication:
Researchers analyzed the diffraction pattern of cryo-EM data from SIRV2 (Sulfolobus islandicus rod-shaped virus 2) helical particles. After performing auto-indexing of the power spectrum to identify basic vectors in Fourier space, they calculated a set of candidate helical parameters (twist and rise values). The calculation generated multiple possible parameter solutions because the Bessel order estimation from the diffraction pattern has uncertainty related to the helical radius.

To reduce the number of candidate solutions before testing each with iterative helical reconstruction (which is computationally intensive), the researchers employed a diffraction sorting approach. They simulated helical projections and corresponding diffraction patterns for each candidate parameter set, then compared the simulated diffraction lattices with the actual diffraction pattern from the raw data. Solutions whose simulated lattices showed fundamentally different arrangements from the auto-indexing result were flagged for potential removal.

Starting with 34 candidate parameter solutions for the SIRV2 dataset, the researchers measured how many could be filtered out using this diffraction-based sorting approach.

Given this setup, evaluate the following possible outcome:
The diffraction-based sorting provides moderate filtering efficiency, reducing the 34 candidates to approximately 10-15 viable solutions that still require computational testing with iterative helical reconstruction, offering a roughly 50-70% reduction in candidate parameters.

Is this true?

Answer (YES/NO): NO